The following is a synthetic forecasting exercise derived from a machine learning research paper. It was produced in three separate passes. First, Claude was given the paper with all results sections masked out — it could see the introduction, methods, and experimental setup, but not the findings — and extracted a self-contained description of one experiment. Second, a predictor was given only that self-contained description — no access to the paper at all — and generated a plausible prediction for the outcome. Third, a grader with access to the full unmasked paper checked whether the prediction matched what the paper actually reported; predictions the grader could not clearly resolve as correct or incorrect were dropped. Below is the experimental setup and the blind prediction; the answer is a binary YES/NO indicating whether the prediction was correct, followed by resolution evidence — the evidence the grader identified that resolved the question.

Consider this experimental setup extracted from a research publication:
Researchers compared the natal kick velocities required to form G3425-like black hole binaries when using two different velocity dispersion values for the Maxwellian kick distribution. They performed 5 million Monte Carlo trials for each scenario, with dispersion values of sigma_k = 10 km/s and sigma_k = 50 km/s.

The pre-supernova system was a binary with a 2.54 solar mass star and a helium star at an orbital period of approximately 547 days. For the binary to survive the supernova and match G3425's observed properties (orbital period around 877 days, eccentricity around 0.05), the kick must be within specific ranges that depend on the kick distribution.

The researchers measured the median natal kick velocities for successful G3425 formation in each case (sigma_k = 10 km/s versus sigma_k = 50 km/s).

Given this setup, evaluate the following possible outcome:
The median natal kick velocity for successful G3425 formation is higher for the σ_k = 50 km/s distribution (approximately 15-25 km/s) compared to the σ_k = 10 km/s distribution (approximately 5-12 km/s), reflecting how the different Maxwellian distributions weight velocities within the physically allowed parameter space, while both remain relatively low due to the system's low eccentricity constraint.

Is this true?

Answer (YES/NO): NO